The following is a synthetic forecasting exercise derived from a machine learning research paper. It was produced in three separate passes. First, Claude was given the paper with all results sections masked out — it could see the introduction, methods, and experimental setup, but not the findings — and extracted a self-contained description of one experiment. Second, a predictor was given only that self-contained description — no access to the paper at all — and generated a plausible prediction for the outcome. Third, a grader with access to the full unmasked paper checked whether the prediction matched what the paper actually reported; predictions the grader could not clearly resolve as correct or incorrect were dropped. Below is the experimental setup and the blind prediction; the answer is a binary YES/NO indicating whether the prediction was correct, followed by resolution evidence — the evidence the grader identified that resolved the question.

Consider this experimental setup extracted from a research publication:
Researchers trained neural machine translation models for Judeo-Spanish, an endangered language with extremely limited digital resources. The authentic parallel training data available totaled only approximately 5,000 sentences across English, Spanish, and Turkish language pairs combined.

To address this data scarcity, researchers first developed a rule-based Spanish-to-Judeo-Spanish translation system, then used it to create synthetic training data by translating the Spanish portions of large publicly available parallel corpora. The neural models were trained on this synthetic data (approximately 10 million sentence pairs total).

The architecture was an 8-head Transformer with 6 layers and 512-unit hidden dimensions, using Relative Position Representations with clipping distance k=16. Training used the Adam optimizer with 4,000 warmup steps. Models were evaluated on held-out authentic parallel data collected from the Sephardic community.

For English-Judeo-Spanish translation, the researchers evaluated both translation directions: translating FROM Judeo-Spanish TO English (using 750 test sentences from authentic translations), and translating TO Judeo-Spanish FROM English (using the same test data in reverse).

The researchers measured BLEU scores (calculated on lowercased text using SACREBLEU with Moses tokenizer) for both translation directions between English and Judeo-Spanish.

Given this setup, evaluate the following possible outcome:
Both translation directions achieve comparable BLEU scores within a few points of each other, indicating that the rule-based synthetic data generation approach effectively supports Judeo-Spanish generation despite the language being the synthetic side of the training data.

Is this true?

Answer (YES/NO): NO